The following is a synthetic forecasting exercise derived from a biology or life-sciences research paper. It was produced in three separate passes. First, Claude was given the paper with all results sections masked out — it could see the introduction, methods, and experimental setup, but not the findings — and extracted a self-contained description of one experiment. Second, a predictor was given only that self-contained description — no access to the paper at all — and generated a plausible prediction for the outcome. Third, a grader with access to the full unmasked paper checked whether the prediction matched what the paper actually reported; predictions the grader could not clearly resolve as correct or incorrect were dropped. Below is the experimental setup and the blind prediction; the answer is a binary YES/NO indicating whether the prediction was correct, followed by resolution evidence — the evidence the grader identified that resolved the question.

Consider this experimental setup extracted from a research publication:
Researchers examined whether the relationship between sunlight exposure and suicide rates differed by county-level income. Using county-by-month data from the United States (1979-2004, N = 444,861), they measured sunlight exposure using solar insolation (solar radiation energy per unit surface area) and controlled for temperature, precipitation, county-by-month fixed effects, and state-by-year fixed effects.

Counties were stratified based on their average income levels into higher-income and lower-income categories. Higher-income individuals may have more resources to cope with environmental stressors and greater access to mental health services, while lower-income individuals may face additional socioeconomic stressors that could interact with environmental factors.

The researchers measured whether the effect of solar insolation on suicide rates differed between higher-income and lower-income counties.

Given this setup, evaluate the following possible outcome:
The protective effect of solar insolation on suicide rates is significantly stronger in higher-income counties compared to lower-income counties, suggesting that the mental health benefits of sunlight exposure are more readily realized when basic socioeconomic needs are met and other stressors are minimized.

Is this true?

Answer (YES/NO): YES